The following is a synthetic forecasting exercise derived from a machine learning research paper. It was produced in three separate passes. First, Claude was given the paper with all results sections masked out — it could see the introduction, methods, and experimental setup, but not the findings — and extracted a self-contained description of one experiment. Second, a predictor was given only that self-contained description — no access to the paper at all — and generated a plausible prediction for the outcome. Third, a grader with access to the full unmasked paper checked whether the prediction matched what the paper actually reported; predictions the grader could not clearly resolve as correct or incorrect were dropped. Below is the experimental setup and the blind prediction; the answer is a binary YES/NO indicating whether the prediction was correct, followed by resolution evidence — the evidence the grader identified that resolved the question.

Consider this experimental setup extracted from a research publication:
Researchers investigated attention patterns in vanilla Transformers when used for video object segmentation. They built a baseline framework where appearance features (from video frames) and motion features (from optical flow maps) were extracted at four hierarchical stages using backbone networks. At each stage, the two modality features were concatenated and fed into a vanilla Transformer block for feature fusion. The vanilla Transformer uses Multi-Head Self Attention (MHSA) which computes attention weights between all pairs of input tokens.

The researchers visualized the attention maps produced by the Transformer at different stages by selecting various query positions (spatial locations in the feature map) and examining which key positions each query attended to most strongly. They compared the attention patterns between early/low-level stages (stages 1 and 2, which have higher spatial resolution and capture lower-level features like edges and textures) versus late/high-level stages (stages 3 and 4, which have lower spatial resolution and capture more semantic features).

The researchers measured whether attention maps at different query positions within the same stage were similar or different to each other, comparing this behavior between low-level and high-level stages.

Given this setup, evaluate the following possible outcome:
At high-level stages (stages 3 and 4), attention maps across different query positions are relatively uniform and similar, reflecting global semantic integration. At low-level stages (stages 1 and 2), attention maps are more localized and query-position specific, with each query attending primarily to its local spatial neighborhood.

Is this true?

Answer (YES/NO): NO